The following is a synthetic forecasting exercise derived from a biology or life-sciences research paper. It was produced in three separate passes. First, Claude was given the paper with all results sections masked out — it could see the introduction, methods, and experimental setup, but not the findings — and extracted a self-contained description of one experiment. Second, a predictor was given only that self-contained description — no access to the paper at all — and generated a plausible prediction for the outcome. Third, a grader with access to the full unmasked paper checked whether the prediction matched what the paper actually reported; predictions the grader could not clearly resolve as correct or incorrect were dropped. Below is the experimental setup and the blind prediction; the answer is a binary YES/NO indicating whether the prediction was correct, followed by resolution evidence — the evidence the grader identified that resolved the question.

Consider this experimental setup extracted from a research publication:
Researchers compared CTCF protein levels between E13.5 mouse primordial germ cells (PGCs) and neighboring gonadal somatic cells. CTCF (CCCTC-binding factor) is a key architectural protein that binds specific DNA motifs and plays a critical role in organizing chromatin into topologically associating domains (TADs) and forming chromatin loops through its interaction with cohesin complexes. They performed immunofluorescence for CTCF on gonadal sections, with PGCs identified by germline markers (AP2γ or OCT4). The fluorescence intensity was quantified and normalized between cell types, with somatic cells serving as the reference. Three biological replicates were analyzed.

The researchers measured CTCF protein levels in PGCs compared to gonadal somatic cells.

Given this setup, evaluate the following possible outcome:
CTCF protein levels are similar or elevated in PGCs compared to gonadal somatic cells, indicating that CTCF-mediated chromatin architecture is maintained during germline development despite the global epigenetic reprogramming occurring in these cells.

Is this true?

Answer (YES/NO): NO